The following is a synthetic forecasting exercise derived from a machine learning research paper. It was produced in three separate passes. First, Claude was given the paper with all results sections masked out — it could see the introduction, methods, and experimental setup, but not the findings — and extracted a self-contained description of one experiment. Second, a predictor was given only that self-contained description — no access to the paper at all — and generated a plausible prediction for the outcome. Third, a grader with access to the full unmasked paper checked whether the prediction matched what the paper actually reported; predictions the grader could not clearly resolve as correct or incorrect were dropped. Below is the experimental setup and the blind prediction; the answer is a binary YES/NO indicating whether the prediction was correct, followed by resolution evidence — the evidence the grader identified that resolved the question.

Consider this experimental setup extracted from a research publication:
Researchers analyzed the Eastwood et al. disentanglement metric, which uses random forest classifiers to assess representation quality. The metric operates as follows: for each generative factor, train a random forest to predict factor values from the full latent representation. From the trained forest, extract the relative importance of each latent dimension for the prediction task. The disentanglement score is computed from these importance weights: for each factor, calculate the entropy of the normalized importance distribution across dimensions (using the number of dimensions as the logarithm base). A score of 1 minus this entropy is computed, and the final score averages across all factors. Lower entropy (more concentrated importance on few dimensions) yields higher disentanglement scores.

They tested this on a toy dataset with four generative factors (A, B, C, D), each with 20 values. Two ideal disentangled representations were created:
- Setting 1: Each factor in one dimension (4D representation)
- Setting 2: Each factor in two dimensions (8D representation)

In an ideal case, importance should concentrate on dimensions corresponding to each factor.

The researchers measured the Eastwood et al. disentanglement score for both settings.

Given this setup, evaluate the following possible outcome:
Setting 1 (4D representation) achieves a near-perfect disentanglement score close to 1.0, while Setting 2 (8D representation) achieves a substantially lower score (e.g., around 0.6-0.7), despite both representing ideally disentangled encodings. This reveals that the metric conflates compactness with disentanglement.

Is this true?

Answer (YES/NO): NO